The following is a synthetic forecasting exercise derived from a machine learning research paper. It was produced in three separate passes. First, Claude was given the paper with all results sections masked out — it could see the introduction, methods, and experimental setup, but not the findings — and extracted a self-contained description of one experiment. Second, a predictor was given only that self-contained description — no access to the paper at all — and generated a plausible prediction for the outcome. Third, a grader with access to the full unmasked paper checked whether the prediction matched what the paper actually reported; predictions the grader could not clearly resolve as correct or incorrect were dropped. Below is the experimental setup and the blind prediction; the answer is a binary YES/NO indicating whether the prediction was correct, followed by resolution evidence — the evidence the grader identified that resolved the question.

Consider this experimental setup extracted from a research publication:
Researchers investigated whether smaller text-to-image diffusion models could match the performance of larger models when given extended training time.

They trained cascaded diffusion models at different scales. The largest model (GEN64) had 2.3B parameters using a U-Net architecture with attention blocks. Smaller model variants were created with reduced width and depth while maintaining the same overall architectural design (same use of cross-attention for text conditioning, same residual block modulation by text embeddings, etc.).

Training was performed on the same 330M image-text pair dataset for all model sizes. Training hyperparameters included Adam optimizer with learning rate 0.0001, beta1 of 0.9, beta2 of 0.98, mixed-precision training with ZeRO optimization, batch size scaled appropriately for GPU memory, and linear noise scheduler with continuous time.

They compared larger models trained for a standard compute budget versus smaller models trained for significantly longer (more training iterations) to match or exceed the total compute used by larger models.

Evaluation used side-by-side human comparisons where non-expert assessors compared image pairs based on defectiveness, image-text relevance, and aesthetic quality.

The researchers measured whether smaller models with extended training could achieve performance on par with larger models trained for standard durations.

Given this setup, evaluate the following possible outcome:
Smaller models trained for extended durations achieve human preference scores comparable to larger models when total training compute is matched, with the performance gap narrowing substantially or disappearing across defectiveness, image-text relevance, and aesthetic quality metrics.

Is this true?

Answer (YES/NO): YES